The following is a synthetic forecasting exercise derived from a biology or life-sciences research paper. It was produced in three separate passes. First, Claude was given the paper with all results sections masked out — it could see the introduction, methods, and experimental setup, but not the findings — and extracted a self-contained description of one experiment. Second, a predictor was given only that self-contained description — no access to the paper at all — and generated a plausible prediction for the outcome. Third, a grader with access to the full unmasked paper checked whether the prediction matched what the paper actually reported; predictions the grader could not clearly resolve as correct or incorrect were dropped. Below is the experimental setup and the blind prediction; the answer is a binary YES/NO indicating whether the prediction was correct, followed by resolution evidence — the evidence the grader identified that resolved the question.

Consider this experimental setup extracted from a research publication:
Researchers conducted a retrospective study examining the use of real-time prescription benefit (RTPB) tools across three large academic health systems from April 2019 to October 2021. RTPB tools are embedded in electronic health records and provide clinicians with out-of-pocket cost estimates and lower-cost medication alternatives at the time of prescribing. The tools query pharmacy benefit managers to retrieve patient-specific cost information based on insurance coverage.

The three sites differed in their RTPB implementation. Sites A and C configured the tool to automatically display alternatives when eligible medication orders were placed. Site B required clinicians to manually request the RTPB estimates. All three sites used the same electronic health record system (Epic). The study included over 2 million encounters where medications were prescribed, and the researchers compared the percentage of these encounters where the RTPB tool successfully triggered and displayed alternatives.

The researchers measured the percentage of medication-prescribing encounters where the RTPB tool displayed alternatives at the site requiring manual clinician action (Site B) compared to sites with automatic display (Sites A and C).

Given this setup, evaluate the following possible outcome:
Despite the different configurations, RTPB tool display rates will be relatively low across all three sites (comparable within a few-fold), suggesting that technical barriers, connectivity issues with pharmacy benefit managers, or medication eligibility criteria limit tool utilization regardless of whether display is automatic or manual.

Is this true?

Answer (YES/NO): NO